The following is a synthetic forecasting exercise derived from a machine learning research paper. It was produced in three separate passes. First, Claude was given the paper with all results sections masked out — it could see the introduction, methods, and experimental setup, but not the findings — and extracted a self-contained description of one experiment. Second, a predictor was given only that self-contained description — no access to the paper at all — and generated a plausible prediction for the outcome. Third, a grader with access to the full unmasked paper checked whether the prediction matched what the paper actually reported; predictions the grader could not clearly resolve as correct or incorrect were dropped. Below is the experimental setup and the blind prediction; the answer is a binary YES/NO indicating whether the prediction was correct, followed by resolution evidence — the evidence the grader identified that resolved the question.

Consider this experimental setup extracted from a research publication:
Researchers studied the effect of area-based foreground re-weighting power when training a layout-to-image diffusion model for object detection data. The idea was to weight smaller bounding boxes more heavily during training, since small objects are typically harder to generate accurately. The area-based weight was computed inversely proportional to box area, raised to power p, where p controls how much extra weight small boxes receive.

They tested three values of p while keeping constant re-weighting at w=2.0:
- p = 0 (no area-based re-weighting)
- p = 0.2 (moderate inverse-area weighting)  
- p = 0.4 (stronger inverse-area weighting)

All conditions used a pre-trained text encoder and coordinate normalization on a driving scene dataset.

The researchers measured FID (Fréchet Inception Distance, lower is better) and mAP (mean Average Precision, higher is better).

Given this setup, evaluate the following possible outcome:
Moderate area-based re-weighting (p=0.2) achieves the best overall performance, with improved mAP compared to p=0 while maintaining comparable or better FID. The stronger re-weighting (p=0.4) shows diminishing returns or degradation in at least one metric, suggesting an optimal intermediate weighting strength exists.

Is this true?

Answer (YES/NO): YES